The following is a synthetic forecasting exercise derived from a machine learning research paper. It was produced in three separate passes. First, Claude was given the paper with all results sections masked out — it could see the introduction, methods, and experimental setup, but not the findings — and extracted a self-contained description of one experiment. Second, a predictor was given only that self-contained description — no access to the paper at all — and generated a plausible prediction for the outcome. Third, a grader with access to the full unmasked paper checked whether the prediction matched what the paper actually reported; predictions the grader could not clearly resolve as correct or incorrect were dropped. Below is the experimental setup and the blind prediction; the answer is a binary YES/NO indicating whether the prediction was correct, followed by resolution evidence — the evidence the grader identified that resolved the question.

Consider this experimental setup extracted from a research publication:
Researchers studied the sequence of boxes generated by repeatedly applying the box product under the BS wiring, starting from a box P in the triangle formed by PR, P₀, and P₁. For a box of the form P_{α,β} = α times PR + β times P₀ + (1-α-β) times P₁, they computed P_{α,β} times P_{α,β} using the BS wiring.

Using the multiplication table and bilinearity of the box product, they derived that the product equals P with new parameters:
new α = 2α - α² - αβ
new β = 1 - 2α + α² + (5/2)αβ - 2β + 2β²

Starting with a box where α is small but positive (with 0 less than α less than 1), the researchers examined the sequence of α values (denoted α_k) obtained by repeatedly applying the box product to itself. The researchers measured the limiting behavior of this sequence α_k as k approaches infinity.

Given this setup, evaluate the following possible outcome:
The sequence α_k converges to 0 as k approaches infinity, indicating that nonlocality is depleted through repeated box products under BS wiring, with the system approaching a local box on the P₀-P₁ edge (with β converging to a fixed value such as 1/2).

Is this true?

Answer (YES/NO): NO